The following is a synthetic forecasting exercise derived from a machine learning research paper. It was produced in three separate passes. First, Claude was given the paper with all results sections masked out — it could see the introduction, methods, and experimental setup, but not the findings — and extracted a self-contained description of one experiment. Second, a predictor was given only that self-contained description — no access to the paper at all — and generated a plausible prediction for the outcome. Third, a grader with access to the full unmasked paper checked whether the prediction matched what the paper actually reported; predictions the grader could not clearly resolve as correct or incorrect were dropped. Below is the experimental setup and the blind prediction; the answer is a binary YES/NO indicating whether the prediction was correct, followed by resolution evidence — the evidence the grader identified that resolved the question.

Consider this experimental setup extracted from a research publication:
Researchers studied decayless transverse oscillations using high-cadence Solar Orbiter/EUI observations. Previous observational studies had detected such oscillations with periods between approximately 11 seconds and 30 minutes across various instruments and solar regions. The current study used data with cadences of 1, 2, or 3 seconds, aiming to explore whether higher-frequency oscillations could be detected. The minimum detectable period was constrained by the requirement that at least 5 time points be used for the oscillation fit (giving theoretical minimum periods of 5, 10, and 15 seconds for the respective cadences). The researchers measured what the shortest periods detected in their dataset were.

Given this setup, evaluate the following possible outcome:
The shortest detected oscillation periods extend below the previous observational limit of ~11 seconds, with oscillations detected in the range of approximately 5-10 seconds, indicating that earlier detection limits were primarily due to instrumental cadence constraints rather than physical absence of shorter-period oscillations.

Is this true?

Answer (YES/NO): NO